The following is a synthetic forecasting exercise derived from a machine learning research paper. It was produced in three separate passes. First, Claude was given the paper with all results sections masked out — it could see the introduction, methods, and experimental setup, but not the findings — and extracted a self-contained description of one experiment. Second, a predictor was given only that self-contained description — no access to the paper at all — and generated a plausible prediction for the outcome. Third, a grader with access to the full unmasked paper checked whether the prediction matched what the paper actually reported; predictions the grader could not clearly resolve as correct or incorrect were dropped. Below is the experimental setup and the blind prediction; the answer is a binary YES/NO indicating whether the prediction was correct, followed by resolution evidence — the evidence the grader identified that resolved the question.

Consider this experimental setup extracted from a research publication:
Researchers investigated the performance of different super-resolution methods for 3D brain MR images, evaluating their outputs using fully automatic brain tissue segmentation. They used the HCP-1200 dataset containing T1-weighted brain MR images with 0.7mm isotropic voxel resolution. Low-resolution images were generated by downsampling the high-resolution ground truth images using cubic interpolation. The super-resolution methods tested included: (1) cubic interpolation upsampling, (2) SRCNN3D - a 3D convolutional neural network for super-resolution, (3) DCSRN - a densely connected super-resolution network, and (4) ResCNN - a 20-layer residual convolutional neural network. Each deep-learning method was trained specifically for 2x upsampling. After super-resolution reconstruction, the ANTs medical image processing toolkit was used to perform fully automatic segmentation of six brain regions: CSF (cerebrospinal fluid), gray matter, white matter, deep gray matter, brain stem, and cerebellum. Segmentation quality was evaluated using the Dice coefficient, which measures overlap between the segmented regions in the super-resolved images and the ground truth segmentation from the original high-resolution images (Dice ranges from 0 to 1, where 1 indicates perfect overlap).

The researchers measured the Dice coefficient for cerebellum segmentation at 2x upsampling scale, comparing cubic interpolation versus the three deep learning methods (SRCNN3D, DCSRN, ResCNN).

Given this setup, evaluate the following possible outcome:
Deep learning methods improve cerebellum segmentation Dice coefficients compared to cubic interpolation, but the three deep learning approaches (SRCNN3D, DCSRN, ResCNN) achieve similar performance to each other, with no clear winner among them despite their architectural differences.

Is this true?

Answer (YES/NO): NO